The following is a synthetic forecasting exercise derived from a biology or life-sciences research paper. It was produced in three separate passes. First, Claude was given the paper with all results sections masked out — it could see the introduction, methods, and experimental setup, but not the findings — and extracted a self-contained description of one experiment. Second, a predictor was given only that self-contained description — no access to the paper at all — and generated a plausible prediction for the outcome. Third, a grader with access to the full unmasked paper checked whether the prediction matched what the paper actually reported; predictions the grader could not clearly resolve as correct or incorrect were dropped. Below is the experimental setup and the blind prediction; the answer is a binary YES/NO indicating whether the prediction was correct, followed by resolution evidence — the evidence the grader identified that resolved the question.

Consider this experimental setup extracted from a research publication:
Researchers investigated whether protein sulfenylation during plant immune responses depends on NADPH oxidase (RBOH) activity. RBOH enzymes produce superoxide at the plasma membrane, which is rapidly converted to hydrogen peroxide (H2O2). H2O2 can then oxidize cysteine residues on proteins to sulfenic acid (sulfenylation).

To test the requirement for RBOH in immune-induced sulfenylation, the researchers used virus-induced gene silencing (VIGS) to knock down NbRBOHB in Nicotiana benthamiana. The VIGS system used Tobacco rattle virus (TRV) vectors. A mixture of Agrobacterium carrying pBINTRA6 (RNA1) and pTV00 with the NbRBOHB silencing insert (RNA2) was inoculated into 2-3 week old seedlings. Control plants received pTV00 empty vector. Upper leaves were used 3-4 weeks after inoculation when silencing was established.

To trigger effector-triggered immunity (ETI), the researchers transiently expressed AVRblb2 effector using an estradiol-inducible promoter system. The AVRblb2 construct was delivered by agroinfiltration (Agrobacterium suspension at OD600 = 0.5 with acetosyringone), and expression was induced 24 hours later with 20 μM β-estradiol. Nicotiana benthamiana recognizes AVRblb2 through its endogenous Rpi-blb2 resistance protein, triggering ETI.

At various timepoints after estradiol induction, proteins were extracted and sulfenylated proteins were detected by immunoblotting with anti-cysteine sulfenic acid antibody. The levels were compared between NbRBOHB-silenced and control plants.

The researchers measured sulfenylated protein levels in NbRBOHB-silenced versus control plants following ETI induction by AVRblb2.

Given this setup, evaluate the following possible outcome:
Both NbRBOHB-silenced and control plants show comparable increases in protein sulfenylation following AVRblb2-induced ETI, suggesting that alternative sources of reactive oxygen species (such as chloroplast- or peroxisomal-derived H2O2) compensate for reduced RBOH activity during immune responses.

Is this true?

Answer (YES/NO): NO